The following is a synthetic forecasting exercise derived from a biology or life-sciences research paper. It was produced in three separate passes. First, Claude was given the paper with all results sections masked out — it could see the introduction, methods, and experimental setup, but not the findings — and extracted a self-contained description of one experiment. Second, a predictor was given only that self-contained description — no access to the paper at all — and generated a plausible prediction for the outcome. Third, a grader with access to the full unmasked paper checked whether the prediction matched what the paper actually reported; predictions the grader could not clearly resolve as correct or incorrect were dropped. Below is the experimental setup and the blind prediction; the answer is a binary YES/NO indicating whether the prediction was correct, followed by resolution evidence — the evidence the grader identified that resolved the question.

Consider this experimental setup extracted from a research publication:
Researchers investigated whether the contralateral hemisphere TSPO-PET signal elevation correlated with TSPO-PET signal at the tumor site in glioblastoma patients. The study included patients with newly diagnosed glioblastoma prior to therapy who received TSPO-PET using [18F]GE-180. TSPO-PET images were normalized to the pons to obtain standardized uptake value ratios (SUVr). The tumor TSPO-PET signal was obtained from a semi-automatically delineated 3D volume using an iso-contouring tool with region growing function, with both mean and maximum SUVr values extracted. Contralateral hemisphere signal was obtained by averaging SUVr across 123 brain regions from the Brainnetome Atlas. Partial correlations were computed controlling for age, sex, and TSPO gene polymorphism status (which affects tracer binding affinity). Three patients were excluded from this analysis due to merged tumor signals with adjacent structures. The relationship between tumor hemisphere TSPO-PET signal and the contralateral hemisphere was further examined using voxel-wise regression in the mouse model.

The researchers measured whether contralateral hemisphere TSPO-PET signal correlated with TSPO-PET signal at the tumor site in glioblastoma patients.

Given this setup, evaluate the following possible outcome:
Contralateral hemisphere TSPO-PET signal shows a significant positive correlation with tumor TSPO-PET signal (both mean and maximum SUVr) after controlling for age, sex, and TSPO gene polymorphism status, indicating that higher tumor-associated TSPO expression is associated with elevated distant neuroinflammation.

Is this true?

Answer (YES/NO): YES